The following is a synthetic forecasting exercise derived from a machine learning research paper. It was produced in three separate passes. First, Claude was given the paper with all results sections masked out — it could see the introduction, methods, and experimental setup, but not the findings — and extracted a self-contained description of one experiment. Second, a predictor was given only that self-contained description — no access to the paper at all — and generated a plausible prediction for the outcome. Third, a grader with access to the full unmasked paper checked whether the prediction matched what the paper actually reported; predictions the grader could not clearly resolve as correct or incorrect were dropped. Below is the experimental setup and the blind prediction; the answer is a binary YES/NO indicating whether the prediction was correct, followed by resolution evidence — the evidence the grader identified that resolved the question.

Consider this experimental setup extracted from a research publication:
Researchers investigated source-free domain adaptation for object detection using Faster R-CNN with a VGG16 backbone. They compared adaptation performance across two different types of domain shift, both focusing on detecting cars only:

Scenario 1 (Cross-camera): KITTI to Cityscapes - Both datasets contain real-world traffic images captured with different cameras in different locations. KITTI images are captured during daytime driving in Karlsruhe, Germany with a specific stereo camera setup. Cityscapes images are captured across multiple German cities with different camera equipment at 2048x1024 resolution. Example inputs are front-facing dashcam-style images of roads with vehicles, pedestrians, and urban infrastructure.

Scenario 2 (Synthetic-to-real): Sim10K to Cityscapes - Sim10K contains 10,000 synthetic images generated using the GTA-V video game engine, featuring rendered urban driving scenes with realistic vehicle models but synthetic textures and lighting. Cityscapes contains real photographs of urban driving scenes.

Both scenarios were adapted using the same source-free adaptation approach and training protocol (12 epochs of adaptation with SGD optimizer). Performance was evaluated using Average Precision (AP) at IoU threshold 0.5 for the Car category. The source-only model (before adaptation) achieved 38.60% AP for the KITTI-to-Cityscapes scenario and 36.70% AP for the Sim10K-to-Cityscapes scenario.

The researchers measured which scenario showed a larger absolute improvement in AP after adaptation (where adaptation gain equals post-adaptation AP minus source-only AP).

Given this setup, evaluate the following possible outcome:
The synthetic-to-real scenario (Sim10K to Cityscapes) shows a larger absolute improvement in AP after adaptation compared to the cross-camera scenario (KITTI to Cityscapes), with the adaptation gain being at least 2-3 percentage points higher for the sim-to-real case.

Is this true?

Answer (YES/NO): YES